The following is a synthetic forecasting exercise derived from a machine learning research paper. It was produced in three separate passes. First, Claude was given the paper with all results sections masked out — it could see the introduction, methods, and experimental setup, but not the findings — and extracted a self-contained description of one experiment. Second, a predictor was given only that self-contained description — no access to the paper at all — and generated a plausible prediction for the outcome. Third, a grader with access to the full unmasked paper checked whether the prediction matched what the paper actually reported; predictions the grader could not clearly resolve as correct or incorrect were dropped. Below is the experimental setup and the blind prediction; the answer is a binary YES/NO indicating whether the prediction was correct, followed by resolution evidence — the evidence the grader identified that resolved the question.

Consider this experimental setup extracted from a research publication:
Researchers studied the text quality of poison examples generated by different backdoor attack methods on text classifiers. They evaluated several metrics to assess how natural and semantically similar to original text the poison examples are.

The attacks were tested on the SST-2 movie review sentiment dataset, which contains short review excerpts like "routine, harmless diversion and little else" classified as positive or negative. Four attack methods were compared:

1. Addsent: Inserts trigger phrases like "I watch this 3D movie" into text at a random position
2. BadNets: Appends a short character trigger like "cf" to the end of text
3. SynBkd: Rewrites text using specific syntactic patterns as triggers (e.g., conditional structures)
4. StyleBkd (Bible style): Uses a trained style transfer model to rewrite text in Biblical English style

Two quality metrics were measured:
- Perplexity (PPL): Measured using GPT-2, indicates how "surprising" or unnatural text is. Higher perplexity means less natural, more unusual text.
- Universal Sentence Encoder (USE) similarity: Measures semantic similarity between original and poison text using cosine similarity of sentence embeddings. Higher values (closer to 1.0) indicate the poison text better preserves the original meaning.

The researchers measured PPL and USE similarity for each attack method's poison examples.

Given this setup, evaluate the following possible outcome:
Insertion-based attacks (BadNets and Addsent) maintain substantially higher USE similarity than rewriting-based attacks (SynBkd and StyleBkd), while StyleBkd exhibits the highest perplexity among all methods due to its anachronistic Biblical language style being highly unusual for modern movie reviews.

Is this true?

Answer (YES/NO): NO